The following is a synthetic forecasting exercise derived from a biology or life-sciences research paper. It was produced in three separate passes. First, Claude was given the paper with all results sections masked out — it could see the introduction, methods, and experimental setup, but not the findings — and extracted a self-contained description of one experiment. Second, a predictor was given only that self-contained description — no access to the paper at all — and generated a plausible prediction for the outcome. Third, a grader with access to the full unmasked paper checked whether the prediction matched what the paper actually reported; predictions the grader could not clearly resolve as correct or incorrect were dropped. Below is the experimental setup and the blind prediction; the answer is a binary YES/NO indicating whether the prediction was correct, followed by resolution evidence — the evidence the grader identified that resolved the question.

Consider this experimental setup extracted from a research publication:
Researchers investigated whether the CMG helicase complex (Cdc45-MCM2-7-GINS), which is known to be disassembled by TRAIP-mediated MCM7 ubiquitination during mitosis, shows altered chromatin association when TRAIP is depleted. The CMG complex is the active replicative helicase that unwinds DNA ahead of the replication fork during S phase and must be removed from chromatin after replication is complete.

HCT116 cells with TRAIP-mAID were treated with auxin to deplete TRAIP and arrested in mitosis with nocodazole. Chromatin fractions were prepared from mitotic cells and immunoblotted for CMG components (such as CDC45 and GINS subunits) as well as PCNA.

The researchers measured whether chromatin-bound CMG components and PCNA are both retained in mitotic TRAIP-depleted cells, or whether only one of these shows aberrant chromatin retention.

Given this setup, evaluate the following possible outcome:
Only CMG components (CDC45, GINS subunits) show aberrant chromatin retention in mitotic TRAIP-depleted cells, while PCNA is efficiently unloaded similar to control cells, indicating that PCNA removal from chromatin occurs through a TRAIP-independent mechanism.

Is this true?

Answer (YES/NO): NO